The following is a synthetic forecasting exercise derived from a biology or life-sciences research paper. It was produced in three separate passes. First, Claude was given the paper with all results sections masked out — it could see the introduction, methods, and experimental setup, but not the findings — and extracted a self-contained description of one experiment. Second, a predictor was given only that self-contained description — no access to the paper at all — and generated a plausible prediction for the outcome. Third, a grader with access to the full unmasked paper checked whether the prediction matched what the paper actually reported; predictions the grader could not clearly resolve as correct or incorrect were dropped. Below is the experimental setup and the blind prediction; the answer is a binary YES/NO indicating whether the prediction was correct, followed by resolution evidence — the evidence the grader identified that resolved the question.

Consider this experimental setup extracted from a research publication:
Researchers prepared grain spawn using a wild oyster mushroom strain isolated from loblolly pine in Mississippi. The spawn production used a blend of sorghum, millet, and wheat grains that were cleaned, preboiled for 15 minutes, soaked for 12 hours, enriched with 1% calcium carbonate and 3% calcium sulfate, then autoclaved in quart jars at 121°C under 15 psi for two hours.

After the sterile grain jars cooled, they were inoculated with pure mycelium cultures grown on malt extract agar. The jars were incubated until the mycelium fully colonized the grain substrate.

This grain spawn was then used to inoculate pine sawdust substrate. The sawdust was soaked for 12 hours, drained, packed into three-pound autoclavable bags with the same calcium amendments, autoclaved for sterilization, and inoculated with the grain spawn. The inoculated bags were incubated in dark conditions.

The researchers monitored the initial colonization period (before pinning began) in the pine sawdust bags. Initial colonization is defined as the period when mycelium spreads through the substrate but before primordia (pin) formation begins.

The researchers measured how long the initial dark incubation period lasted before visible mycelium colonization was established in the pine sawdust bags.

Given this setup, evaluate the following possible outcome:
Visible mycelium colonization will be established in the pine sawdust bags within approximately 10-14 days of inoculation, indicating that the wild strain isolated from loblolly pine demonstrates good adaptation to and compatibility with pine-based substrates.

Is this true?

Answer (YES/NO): YES